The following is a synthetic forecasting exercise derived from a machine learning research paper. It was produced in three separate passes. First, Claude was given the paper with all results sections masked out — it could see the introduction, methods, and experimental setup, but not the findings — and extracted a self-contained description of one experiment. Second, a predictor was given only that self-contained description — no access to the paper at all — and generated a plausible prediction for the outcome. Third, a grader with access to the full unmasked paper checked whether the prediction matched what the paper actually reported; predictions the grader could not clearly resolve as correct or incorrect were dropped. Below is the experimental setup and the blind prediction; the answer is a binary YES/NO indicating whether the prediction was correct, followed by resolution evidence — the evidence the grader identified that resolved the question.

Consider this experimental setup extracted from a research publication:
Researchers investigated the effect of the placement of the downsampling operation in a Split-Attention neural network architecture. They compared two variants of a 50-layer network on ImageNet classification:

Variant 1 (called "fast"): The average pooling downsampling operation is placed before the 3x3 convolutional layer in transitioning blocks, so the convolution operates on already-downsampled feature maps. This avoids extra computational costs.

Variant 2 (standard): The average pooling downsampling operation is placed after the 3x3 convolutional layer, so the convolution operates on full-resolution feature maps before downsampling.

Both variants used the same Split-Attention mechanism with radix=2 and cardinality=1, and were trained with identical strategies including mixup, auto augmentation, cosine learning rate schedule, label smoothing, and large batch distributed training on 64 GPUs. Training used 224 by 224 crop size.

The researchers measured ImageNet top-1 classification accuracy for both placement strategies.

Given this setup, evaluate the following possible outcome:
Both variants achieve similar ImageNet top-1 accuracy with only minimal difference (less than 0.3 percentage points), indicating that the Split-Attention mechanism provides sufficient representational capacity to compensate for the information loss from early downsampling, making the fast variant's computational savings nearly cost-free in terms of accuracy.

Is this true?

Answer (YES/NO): NO